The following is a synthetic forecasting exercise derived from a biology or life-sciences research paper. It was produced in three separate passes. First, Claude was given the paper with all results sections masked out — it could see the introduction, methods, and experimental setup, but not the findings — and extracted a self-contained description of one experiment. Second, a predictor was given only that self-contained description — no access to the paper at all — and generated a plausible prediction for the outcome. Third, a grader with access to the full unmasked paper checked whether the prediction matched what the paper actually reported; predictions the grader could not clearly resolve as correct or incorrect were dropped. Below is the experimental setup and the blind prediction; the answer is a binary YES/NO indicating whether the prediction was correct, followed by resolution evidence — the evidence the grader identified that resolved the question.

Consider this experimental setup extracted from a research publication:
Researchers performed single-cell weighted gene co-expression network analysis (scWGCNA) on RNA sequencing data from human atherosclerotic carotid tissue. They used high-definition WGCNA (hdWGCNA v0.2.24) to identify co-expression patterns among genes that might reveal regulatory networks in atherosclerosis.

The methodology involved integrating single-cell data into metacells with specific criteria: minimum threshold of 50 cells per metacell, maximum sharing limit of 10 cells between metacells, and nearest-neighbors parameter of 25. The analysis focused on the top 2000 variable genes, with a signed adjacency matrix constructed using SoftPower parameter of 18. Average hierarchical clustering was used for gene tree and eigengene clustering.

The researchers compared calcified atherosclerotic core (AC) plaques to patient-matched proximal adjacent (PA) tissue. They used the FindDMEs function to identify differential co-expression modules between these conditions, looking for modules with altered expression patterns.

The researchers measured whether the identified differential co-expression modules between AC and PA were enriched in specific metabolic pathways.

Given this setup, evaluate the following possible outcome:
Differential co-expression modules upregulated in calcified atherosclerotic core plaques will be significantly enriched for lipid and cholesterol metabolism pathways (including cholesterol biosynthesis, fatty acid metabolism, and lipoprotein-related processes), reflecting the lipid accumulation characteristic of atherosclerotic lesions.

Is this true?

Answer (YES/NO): NO